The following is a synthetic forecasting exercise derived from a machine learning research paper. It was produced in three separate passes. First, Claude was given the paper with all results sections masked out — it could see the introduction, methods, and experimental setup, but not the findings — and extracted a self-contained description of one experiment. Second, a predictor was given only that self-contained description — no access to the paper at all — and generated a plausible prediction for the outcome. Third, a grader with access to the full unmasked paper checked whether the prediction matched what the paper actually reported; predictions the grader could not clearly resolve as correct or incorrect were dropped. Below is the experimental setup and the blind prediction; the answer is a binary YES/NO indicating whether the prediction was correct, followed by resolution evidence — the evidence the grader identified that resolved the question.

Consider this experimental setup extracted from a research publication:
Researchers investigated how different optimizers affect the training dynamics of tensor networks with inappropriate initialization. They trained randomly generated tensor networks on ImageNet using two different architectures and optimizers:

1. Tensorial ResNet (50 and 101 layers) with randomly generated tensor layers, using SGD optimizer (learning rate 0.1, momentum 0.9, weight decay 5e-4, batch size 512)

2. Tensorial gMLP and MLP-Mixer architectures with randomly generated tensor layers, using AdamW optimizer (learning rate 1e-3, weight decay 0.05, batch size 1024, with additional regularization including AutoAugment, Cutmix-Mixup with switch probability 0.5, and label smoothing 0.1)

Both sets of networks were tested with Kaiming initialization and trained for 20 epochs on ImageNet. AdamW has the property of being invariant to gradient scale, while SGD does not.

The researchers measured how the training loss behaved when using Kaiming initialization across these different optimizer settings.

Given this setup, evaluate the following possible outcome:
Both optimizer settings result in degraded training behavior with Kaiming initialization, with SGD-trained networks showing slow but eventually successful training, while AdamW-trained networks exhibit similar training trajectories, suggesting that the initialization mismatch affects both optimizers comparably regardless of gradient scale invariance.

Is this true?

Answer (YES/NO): NO